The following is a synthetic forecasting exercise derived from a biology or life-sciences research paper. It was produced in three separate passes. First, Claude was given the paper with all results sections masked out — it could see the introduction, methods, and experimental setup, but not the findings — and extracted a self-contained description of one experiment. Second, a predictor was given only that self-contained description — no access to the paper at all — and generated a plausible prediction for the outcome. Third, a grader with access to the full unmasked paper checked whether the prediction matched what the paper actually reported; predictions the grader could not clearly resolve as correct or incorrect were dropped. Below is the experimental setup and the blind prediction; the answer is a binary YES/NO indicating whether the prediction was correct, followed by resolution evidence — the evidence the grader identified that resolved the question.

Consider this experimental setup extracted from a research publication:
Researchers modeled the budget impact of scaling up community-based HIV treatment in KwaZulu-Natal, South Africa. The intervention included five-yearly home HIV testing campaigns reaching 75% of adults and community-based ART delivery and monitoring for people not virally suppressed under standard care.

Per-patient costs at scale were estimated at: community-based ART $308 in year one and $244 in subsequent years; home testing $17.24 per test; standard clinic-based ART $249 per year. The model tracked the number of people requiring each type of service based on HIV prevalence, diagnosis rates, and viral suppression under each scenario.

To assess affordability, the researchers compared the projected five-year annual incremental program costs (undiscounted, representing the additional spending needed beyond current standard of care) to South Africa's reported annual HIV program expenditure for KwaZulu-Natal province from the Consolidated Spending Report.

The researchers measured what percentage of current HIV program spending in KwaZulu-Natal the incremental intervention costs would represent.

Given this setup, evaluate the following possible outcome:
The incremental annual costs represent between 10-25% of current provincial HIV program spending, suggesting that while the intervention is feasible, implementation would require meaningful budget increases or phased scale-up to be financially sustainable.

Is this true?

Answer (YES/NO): YES